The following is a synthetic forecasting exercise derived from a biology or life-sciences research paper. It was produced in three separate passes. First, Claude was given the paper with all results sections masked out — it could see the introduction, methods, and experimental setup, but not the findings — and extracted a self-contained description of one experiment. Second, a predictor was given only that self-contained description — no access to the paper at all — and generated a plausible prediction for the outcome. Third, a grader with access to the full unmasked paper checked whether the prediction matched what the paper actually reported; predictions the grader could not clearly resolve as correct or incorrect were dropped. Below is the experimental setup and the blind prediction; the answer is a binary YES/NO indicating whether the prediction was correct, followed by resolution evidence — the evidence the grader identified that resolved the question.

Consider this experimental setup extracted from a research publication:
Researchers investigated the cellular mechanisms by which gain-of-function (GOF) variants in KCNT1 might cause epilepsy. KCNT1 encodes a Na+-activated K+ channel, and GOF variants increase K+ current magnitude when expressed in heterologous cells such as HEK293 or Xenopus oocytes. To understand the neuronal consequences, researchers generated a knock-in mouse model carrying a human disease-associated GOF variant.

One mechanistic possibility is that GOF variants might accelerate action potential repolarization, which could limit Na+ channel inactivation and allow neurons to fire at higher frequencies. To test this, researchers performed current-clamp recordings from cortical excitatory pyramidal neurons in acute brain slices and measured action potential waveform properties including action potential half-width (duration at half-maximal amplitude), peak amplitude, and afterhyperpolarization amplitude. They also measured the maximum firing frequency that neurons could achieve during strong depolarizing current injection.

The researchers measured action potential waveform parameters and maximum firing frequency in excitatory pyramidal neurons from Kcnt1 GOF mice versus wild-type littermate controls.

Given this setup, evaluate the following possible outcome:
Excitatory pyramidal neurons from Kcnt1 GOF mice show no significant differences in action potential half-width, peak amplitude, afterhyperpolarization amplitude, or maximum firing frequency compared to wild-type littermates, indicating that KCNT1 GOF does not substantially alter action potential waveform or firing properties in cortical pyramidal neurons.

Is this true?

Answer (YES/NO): YES